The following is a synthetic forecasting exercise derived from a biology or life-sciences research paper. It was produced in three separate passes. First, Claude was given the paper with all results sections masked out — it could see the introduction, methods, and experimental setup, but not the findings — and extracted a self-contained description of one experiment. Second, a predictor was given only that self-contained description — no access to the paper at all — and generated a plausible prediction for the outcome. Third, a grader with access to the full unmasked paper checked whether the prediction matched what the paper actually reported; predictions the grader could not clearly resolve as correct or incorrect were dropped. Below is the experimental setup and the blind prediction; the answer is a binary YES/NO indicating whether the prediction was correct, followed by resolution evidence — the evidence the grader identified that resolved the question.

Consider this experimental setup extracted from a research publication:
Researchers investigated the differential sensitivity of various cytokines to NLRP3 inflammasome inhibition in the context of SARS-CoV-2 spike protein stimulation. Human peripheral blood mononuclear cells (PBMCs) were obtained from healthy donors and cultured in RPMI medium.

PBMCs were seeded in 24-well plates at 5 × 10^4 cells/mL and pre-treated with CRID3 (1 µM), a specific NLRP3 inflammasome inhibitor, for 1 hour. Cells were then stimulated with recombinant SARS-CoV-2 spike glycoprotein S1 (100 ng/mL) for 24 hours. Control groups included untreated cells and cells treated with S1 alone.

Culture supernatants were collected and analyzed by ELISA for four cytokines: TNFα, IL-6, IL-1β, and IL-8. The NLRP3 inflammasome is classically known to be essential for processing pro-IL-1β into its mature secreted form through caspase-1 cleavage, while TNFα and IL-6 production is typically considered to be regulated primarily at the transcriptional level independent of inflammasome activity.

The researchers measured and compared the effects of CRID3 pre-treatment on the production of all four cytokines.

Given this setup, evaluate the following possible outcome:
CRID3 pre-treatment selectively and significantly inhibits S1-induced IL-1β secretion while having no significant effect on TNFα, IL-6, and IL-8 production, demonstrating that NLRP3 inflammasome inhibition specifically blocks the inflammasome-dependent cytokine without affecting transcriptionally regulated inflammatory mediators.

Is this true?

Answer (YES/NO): YES